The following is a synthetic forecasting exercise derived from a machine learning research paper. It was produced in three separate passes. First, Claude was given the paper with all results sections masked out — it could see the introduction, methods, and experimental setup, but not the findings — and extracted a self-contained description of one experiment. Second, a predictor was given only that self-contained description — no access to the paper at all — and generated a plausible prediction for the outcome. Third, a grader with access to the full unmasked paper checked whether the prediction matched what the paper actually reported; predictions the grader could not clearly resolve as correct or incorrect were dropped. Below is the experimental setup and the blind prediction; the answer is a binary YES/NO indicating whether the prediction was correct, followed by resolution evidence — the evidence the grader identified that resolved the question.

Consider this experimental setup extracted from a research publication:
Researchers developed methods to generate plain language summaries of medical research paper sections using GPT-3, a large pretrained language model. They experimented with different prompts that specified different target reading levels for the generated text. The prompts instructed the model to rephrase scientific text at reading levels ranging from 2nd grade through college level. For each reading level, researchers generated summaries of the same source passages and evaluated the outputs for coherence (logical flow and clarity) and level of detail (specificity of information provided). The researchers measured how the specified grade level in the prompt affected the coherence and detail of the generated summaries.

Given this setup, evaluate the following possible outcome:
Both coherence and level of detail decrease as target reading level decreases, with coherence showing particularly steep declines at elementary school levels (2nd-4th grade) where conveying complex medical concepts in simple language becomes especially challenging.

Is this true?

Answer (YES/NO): NO